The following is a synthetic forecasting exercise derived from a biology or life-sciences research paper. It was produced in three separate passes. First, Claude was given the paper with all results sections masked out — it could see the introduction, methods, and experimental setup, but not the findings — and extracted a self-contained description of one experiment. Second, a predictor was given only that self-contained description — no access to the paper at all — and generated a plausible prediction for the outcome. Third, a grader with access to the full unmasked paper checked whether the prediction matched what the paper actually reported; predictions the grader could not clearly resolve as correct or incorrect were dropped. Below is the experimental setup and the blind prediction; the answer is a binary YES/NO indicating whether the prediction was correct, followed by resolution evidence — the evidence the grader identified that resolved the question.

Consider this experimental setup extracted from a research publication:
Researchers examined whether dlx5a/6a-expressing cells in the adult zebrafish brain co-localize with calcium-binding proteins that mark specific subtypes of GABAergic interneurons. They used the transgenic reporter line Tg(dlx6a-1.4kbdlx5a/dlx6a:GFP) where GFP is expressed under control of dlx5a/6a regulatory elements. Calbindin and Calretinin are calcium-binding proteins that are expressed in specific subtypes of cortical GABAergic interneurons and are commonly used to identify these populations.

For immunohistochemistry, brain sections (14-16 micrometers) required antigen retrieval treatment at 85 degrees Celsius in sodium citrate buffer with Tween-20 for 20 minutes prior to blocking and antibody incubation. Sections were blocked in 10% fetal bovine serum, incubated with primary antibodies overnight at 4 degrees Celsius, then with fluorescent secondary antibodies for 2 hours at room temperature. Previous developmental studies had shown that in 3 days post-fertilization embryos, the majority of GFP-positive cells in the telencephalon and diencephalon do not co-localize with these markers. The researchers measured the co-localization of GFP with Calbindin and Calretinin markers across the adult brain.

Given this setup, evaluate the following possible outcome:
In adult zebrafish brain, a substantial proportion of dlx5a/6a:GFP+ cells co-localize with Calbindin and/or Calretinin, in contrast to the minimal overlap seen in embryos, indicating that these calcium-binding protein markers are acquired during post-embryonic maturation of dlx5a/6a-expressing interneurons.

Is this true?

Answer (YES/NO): NO